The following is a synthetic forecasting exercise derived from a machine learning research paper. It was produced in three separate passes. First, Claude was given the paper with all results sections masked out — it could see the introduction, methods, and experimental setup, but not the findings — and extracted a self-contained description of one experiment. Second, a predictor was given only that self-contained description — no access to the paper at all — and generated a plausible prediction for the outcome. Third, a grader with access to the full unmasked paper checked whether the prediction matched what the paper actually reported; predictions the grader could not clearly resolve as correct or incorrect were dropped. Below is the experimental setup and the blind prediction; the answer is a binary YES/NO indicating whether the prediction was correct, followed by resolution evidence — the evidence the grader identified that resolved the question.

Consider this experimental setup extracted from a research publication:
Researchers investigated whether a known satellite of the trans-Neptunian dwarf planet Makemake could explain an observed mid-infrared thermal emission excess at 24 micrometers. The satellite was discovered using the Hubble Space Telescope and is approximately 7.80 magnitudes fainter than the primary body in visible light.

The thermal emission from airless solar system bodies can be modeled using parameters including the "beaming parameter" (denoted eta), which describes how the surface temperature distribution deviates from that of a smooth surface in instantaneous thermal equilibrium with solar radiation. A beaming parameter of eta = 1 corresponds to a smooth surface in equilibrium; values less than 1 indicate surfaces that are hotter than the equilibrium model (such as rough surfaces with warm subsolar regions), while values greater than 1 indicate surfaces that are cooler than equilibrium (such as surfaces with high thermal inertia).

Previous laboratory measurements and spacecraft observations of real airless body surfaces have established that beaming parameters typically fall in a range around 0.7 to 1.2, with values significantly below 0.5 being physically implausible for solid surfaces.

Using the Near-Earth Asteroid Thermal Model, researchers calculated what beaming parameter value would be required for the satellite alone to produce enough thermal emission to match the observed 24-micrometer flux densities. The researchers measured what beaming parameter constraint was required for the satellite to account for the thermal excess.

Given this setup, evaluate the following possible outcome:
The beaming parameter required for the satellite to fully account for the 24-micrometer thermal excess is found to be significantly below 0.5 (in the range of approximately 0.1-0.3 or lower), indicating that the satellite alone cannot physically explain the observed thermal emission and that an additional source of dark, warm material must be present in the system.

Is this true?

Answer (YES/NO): NO